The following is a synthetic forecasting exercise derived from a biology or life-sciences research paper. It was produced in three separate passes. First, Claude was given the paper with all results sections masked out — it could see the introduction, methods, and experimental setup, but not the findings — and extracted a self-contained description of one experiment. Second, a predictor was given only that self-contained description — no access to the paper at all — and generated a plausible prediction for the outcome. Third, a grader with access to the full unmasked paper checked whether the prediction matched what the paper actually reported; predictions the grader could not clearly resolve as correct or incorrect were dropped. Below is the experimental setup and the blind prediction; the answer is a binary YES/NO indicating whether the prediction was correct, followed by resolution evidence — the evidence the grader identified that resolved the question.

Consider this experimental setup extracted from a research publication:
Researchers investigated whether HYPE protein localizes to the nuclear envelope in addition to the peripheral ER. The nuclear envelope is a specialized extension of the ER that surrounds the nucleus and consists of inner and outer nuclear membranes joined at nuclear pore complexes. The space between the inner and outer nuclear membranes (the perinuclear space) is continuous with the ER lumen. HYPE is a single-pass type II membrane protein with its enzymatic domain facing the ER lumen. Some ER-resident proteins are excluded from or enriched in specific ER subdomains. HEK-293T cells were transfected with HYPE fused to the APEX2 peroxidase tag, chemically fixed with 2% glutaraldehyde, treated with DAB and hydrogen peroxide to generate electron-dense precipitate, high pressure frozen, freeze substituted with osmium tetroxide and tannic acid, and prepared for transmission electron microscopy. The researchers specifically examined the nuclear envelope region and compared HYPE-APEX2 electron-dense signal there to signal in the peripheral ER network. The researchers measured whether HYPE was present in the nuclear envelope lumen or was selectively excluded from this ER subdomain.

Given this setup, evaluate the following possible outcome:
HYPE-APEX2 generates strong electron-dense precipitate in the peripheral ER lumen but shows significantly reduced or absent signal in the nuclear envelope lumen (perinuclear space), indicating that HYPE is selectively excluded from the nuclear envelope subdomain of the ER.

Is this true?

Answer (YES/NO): NO